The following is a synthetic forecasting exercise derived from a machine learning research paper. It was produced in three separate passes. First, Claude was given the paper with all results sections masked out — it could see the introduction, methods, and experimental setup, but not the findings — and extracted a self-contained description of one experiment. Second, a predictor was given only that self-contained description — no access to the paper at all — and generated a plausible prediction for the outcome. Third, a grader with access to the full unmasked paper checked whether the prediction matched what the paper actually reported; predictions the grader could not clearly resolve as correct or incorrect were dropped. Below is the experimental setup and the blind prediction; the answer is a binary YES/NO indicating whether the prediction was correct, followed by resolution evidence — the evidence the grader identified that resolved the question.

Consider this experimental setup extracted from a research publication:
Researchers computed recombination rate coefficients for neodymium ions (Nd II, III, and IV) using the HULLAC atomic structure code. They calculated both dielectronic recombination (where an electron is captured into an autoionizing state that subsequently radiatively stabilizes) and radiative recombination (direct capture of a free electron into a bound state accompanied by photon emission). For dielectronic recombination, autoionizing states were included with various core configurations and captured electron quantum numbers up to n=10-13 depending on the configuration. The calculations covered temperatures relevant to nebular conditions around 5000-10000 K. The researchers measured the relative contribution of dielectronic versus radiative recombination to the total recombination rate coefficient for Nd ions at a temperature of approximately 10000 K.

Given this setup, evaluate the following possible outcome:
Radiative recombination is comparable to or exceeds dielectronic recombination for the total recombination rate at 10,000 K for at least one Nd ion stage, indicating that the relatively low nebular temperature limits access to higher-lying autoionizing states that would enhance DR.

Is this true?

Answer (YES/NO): NO